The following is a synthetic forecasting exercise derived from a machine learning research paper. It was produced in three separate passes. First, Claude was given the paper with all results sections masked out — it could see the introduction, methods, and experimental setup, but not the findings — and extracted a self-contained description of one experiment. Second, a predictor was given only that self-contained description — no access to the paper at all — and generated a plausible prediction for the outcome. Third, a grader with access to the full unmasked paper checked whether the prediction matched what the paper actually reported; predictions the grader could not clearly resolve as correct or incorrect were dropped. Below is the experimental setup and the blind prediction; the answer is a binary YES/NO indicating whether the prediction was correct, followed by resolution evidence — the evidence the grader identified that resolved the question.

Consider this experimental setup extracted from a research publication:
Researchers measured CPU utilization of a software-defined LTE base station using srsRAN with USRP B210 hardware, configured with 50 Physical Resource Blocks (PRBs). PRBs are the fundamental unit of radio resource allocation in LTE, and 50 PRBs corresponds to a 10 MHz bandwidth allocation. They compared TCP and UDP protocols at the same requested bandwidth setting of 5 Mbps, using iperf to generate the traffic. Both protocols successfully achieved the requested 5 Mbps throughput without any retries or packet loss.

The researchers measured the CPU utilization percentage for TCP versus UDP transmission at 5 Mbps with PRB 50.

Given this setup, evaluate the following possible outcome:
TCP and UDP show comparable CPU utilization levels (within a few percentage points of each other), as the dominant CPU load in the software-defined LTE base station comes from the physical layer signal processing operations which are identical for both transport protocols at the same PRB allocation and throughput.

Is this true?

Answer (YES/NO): NO